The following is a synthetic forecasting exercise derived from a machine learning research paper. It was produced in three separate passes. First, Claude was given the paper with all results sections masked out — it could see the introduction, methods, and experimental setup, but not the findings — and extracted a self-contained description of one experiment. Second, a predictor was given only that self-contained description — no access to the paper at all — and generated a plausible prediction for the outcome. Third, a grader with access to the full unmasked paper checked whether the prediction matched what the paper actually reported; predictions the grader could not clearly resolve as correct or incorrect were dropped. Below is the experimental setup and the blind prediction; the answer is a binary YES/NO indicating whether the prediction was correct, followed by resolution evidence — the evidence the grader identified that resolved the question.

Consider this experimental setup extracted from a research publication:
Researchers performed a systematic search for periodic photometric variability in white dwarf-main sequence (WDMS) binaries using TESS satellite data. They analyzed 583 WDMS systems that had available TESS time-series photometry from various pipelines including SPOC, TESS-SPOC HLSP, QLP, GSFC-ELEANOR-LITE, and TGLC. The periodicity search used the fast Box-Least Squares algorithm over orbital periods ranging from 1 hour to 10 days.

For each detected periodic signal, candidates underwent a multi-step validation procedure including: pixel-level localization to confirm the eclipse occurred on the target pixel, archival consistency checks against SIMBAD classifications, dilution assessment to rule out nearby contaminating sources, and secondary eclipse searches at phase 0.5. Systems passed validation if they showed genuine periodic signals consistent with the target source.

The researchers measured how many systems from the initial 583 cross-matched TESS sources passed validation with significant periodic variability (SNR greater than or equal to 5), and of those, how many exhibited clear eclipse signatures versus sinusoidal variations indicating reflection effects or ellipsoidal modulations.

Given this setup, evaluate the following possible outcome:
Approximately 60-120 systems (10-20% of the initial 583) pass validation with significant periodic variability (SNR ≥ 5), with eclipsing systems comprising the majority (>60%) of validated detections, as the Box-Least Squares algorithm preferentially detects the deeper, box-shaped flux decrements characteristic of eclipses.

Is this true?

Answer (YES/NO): YES